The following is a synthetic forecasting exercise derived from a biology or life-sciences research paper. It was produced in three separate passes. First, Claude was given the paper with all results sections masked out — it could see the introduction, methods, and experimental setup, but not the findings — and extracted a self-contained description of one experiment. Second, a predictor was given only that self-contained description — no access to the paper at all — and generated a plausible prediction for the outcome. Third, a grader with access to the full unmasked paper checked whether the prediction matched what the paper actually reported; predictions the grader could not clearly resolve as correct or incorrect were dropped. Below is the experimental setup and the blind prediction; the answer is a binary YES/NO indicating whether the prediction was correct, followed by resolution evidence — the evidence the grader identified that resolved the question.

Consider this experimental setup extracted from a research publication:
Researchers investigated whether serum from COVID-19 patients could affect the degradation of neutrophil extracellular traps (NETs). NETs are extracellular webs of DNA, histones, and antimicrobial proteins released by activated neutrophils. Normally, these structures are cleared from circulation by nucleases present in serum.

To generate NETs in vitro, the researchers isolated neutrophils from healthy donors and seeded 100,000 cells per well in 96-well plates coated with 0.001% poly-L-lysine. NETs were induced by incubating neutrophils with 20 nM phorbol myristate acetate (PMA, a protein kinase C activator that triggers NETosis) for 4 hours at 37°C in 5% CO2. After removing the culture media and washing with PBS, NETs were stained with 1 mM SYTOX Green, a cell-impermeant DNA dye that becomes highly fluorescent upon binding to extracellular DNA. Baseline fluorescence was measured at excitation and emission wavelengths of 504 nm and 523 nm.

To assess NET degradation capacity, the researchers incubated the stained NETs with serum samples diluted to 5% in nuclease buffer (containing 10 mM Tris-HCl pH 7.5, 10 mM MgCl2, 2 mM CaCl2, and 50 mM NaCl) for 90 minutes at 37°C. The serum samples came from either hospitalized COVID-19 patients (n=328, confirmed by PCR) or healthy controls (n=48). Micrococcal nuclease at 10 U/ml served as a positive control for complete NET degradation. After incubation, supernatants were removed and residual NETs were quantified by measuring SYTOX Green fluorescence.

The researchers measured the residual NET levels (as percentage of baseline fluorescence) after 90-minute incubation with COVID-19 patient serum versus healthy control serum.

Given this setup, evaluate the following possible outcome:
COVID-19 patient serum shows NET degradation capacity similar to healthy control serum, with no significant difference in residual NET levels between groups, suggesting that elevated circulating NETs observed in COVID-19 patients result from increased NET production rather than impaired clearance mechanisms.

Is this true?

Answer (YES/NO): NO